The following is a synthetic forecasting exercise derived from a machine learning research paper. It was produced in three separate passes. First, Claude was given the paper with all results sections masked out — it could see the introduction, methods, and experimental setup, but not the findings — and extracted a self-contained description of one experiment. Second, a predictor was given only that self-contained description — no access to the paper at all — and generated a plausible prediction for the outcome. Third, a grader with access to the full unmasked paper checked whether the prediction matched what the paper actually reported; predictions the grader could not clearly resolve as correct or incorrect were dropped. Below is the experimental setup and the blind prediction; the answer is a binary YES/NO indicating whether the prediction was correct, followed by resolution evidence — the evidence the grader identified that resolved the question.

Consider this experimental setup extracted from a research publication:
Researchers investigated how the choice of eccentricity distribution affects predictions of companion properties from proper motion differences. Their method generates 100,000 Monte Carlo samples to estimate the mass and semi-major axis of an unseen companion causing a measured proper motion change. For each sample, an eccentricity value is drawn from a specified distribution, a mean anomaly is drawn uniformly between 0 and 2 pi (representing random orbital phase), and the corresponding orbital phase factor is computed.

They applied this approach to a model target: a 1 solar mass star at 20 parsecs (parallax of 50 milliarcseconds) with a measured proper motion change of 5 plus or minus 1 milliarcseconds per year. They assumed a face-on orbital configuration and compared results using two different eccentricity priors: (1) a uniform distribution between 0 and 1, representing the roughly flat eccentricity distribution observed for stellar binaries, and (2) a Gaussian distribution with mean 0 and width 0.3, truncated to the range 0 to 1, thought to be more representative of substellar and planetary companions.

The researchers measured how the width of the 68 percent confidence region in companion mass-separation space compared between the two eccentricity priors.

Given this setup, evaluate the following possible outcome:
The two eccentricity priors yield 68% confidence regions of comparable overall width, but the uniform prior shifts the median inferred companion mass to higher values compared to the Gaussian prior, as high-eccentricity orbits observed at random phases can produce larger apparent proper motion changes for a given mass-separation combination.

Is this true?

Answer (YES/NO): NO